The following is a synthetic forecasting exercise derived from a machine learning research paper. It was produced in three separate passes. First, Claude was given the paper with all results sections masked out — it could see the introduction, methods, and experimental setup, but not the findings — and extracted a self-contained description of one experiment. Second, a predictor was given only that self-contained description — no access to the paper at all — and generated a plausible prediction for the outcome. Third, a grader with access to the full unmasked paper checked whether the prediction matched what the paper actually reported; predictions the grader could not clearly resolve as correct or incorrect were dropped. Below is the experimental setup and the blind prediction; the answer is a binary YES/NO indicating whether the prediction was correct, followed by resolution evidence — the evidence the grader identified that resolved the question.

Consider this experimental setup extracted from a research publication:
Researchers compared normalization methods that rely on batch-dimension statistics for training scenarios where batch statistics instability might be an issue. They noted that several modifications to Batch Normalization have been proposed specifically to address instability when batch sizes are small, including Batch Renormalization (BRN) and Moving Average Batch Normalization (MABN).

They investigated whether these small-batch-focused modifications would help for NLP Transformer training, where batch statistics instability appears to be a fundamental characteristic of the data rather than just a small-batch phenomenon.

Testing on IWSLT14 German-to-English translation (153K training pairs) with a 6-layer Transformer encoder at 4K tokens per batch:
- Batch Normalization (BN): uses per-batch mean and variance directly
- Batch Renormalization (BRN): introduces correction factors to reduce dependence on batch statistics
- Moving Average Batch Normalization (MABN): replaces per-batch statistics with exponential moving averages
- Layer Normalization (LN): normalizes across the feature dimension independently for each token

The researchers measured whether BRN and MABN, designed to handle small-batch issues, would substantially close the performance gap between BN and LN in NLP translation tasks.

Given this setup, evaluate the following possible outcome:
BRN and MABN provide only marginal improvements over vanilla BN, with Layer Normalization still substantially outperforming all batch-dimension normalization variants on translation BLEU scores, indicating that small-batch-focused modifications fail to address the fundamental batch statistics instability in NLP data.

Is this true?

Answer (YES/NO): YES